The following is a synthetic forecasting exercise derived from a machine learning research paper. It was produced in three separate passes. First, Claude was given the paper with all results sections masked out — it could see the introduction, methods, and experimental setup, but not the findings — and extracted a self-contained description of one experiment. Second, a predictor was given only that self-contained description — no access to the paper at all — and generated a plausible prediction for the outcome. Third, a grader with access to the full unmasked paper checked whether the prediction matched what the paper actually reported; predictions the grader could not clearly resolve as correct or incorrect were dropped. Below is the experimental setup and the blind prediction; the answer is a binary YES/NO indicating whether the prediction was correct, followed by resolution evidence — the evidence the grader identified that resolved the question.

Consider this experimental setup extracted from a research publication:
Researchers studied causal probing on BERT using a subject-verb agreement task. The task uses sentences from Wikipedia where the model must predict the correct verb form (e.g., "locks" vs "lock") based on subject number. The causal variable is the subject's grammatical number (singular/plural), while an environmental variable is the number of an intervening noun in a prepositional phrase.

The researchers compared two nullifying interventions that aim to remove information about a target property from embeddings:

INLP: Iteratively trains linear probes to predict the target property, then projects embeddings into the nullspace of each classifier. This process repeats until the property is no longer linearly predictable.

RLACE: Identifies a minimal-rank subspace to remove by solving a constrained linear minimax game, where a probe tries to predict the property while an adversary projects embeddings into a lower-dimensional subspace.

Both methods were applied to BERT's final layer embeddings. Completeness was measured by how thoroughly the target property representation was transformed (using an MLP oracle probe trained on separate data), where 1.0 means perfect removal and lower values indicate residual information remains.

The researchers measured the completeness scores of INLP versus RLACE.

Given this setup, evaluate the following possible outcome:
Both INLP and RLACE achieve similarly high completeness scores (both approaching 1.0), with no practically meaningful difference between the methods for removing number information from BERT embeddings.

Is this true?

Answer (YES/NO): NO